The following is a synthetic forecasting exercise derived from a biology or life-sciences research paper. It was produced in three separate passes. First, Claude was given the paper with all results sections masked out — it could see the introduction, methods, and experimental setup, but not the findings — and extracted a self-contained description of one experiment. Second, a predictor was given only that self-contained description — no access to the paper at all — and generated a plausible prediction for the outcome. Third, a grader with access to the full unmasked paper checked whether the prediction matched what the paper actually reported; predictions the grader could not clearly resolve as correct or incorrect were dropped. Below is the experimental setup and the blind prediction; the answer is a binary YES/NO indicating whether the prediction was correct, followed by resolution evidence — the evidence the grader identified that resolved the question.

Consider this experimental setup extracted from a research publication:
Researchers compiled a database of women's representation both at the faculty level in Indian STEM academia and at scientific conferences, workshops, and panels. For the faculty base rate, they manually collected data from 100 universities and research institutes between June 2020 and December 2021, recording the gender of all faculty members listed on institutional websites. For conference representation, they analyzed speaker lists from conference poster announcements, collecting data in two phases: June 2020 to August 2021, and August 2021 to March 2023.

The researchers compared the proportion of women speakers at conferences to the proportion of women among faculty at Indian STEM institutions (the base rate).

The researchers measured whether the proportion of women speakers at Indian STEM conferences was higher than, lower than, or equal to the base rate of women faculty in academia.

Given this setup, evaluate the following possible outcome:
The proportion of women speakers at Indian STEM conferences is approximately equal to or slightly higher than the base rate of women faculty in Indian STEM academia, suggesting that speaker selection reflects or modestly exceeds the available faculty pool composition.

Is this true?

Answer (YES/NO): NO